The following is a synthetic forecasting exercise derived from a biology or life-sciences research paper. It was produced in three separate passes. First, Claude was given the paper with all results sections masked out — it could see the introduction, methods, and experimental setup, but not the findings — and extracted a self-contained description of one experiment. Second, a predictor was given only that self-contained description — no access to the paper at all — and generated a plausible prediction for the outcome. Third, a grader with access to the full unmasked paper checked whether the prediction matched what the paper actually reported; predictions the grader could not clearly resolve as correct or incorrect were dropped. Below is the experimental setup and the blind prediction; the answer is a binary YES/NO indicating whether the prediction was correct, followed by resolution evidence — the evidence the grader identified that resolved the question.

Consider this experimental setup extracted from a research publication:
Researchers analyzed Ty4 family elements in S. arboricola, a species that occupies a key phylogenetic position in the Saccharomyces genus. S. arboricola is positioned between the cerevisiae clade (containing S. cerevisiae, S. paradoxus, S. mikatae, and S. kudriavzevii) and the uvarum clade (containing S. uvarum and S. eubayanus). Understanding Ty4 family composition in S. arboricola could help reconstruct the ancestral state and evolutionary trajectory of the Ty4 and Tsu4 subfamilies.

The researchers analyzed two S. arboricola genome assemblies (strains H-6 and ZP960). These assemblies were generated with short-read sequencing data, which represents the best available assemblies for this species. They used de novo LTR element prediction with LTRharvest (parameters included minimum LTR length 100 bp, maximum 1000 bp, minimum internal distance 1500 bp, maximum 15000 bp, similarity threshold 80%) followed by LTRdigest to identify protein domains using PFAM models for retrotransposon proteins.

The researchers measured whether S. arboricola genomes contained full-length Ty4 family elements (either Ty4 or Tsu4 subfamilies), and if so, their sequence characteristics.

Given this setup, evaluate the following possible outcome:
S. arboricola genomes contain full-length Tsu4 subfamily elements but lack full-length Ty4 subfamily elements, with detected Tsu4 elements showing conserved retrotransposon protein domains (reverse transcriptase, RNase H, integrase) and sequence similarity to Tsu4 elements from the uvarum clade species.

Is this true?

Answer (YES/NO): NO